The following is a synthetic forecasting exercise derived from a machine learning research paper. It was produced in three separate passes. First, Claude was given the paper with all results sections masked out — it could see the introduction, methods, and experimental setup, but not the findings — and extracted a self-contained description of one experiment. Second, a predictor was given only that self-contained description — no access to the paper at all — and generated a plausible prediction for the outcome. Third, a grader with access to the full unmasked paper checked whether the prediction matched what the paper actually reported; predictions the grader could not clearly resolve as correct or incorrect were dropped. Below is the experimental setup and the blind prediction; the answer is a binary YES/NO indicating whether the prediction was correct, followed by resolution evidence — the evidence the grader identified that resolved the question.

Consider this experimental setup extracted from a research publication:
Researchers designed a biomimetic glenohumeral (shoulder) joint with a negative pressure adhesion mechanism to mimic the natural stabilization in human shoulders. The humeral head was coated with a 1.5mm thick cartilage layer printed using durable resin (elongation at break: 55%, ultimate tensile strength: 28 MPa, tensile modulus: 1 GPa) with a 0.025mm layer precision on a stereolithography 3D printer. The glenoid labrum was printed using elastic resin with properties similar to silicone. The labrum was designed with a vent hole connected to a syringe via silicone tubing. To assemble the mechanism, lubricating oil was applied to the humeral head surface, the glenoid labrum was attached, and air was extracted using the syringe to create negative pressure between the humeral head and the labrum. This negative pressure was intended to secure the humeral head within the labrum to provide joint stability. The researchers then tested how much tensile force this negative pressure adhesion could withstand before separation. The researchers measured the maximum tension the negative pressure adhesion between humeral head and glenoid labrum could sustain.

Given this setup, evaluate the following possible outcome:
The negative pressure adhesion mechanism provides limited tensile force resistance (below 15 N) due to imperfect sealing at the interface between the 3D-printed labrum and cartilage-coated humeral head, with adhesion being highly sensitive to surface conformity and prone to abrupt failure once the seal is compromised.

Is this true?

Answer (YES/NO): NO